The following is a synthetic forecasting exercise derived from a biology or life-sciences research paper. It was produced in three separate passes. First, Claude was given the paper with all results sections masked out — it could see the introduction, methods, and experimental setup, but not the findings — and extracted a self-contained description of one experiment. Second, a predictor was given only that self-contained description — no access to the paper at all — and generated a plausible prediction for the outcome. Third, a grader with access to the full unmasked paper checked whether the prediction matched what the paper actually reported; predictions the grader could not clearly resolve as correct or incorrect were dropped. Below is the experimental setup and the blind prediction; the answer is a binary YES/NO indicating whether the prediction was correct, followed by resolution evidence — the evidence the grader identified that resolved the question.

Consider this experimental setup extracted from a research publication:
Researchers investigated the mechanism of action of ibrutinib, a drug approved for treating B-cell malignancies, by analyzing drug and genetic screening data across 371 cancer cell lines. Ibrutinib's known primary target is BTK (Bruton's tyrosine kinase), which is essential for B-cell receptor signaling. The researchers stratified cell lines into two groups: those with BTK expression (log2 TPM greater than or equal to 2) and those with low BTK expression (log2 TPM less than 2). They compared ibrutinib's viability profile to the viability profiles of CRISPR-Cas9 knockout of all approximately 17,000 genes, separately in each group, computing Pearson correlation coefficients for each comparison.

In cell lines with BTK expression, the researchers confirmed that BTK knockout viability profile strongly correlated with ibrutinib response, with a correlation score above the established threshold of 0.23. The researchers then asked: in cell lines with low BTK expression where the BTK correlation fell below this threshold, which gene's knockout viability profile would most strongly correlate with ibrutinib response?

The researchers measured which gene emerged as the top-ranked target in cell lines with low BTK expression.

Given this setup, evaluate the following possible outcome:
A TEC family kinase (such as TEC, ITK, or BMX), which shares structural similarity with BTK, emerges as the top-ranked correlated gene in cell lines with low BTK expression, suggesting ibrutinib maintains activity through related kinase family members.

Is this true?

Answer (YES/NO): NO